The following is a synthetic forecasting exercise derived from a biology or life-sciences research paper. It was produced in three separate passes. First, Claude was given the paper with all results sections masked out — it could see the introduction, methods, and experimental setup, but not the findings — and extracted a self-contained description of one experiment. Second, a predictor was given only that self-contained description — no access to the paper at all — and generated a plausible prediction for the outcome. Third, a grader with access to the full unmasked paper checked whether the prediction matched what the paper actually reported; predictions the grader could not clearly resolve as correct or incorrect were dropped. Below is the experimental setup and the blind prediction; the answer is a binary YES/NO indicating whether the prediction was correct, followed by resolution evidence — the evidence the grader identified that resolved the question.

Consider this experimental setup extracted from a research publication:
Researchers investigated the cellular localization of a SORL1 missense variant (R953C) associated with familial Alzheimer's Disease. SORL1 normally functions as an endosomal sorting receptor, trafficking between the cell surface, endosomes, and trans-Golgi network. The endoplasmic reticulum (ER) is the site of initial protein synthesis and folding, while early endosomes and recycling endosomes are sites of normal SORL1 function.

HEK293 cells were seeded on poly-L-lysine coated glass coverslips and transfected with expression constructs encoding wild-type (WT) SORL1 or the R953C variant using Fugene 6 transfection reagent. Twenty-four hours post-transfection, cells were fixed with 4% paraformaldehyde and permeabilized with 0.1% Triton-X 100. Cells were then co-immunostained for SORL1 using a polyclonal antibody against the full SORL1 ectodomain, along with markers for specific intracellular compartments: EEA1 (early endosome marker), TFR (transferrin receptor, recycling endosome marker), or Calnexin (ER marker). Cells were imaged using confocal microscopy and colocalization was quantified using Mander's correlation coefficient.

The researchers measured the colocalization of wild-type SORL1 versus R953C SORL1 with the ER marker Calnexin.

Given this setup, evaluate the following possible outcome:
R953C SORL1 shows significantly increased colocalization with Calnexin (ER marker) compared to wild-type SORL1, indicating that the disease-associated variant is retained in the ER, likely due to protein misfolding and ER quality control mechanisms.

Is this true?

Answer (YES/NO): YES